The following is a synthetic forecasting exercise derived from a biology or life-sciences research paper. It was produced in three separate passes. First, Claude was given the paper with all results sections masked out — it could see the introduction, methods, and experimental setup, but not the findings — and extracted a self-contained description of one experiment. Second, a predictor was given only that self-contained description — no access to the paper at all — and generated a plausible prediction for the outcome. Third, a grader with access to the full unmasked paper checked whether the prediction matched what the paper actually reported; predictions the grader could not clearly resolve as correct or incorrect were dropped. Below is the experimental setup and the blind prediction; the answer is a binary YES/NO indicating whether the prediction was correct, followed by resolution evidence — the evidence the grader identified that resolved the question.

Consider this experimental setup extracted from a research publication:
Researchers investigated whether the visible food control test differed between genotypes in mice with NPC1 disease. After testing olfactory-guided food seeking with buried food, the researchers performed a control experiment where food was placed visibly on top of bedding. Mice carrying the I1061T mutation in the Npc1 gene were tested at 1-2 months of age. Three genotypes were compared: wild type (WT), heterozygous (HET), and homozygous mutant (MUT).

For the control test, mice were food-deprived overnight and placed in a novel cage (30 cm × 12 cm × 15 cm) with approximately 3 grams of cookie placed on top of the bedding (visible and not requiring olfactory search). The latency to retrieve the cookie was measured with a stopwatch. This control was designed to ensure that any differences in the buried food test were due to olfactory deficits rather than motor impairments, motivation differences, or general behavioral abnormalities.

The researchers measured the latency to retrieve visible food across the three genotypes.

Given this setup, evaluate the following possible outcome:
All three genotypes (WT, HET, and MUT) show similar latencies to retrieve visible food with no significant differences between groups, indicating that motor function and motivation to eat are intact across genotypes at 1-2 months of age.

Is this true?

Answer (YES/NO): YES